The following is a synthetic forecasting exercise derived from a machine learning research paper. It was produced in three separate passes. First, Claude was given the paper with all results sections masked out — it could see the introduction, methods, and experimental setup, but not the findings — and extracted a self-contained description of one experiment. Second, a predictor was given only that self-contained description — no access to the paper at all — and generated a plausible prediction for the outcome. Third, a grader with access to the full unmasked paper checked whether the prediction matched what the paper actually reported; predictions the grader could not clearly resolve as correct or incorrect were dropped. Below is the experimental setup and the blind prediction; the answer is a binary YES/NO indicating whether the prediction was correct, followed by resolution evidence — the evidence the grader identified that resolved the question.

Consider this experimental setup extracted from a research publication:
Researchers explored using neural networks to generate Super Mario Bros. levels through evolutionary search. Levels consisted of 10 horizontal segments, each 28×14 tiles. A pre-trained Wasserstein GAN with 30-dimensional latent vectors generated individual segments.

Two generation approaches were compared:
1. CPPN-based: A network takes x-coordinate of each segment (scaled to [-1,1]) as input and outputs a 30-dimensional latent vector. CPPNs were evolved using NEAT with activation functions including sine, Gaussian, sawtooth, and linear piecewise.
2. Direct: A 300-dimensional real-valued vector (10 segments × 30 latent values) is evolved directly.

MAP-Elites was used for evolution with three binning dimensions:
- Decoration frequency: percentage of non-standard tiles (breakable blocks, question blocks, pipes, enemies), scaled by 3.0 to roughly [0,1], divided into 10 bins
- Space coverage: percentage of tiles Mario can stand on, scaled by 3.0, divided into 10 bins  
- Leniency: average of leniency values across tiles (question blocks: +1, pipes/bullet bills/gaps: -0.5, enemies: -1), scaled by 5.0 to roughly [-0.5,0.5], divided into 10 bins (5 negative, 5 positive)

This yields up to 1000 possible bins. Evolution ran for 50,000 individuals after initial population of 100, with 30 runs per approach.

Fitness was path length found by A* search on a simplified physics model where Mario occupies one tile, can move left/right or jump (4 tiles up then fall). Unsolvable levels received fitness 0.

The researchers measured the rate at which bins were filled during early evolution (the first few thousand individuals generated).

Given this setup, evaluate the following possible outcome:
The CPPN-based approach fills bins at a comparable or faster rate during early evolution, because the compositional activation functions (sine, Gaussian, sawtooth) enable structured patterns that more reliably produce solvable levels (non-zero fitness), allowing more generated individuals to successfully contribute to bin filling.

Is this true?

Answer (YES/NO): YES